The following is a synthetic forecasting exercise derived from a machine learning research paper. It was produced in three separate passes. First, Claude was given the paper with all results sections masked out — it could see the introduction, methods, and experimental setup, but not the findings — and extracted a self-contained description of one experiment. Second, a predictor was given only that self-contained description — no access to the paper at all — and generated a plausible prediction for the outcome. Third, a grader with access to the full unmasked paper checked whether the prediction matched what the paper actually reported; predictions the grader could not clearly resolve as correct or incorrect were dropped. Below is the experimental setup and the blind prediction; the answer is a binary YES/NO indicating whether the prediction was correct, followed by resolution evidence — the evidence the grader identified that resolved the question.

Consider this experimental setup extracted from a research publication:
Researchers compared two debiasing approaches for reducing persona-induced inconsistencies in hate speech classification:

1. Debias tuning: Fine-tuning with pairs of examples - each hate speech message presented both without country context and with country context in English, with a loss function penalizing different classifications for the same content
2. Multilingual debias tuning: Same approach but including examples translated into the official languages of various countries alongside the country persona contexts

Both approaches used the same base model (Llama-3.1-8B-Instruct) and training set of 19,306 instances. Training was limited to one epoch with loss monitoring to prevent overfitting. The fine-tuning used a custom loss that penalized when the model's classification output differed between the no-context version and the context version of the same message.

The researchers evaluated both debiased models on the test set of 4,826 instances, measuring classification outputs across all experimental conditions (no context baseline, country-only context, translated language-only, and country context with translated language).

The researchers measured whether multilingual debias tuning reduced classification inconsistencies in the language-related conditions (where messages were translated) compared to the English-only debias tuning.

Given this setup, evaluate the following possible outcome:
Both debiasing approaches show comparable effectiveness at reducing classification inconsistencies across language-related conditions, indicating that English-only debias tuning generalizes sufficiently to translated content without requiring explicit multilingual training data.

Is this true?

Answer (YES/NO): NO